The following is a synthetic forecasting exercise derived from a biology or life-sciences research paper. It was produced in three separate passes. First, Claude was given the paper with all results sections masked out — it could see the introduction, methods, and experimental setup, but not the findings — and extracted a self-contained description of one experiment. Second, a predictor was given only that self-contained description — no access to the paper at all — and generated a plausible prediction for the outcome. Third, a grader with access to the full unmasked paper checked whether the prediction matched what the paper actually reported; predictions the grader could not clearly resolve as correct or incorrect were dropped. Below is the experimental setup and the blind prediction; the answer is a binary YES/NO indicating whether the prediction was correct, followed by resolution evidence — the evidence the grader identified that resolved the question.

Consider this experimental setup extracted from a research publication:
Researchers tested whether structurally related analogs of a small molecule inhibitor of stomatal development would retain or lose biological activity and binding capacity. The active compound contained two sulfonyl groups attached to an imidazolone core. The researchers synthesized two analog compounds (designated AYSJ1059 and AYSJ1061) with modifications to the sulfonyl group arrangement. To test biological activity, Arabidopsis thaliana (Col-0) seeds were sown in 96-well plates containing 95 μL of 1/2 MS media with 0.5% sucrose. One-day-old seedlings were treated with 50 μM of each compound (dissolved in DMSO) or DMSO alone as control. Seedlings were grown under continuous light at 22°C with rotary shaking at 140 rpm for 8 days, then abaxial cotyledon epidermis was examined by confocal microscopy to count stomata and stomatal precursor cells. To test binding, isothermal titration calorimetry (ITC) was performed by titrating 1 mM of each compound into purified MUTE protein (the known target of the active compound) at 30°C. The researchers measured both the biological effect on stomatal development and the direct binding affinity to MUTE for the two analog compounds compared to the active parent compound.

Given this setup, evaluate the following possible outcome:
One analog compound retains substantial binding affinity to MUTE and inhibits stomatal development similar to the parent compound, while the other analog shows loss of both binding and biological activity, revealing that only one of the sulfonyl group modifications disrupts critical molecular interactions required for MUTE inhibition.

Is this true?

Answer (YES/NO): NO